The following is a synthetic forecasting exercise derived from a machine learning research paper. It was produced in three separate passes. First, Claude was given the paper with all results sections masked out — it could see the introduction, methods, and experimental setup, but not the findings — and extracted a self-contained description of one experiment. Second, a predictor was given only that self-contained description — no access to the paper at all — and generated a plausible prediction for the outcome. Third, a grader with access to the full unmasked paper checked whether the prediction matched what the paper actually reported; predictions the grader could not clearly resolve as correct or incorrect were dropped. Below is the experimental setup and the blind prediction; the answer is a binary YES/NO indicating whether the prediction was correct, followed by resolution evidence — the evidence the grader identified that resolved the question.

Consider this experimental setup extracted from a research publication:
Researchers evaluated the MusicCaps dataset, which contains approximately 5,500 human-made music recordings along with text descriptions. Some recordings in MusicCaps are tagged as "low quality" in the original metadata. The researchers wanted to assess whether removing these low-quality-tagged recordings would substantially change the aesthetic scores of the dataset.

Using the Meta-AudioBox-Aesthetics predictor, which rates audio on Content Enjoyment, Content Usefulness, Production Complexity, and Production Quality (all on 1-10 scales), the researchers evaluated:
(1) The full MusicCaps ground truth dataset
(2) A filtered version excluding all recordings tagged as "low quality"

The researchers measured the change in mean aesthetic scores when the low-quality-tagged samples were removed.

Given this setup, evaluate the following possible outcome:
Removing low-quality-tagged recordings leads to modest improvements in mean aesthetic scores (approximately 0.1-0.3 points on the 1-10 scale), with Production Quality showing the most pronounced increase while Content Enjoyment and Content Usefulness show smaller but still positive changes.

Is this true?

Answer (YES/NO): NO